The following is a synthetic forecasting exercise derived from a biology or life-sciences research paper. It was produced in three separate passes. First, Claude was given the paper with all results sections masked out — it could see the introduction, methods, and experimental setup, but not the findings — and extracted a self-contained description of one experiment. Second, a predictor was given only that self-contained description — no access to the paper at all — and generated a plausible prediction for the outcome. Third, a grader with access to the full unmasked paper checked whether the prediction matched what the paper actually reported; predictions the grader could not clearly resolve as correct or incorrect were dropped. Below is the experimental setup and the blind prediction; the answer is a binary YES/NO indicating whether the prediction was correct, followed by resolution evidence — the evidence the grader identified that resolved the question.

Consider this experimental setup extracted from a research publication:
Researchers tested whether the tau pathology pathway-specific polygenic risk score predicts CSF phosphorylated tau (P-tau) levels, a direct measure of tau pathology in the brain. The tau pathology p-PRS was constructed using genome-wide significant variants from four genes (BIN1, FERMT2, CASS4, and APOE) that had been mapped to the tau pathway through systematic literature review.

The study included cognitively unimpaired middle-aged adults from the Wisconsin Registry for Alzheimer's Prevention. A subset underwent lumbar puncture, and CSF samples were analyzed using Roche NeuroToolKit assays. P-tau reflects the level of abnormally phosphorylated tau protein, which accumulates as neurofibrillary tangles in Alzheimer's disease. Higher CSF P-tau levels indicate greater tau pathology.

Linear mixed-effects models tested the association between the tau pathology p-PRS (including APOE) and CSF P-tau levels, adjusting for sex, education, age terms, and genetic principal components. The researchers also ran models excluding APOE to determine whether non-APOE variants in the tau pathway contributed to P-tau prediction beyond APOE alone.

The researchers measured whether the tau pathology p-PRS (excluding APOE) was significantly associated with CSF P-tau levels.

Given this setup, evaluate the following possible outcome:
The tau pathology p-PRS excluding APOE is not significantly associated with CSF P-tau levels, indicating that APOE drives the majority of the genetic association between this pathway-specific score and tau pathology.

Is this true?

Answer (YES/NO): YES